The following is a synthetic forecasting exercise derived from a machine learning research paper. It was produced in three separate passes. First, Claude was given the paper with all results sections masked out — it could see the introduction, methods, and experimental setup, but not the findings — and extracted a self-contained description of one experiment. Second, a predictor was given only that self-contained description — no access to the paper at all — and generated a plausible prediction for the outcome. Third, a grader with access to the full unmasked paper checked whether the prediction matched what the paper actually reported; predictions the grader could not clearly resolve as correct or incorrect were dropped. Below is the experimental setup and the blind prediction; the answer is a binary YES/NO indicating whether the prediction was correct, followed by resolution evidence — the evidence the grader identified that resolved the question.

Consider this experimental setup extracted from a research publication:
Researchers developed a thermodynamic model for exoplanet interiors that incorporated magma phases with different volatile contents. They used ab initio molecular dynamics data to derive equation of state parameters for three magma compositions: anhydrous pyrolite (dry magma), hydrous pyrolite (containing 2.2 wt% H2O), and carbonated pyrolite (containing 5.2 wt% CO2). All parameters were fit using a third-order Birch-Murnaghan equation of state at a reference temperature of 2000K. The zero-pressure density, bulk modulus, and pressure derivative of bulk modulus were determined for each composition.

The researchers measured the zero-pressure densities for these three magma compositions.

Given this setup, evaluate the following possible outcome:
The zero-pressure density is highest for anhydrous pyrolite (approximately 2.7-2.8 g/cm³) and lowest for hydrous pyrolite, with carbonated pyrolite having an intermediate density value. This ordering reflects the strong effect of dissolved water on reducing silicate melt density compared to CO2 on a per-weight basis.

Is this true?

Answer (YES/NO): NO